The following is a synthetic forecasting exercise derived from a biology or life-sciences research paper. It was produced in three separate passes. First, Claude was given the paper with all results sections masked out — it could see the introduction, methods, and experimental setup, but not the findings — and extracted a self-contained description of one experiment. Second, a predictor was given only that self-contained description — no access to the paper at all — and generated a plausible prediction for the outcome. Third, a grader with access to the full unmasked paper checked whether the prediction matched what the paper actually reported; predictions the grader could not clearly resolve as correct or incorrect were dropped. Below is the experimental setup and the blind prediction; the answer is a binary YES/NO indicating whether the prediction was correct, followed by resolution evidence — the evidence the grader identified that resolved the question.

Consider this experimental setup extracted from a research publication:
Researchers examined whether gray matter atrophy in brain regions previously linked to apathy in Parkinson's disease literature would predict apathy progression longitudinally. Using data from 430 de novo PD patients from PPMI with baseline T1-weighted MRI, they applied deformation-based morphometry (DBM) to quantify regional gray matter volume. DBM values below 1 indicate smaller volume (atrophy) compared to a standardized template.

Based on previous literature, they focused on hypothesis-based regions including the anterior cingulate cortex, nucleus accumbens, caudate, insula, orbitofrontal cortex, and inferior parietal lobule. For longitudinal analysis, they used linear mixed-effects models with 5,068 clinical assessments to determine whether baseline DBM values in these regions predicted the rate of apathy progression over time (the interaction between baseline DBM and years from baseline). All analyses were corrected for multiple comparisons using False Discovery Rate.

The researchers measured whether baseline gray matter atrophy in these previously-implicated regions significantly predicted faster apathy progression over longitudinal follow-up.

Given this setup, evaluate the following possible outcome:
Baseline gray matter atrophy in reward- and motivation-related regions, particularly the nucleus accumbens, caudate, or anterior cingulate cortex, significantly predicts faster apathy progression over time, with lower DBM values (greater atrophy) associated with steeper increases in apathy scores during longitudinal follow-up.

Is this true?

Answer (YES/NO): YES